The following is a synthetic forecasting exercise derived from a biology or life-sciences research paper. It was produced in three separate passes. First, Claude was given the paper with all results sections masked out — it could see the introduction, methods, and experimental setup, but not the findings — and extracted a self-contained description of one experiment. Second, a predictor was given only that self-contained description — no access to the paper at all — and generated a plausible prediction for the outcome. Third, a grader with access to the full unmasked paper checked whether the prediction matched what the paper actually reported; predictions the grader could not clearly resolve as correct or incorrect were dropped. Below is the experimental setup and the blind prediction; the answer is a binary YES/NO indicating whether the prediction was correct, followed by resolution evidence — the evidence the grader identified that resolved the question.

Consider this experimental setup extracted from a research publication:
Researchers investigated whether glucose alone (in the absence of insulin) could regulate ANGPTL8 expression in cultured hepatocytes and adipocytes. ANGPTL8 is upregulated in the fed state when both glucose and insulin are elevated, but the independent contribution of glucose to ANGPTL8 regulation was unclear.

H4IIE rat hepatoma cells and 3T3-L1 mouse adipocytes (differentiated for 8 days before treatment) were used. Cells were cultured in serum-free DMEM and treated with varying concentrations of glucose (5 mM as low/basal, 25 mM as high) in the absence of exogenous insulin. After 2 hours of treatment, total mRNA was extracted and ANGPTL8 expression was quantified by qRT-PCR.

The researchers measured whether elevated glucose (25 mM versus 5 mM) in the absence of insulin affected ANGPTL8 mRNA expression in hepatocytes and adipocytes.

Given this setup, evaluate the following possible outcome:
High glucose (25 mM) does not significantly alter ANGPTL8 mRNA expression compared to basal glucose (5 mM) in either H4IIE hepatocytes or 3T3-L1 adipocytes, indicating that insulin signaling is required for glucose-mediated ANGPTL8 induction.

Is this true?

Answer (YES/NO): YES